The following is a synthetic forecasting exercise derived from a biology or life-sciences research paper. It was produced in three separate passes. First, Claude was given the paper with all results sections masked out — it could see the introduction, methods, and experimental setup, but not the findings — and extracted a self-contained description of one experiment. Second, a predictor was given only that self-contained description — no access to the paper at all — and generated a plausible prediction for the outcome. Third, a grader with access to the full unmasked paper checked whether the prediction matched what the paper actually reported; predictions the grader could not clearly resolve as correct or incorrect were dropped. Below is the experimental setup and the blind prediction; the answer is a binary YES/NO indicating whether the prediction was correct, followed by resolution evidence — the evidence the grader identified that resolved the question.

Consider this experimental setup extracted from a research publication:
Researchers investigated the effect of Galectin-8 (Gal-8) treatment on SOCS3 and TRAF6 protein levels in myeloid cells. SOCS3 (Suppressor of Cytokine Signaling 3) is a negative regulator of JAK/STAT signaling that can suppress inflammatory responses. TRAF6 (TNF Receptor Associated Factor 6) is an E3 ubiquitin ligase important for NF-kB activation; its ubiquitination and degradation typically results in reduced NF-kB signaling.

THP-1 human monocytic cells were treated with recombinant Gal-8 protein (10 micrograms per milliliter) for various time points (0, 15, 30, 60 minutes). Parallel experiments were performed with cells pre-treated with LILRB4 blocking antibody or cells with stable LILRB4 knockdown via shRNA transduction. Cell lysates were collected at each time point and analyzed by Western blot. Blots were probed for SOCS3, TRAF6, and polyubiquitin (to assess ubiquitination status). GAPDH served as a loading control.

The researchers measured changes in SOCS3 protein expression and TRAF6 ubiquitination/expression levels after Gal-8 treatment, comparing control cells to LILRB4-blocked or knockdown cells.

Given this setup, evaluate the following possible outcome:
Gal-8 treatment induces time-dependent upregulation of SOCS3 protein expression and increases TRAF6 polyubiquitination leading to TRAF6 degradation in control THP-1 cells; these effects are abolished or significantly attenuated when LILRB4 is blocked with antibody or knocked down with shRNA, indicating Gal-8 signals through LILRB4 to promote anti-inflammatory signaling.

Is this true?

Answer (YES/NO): NO